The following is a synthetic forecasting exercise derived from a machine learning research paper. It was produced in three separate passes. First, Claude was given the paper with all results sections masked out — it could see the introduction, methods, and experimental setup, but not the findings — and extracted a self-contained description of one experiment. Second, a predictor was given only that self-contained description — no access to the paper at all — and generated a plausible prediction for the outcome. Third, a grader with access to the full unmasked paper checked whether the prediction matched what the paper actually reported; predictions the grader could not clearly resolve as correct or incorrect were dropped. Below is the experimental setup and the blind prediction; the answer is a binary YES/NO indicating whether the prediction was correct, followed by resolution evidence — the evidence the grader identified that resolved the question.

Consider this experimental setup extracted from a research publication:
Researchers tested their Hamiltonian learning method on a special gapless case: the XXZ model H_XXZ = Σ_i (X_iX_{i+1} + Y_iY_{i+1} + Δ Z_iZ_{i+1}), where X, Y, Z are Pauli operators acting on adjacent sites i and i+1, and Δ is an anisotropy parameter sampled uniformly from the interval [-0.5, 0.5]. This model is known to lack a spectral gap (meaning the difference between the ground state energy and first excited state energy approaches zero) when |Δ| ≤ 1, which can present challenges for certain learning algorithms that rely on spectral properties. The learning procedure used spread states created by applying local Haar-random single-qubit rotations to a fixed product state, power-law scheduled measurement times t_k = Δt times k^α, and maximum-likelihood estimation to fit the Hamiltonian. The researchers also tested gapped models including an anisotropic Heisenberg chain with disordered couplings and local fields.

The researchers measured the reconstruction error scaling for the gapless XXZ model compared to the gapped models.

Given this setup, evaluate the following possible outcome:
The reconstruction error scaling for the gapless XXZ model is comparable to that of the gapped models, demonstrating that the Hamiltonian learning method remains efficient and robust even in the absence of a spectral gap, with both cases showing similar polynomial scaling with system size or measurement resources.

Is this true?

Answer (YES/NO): YES